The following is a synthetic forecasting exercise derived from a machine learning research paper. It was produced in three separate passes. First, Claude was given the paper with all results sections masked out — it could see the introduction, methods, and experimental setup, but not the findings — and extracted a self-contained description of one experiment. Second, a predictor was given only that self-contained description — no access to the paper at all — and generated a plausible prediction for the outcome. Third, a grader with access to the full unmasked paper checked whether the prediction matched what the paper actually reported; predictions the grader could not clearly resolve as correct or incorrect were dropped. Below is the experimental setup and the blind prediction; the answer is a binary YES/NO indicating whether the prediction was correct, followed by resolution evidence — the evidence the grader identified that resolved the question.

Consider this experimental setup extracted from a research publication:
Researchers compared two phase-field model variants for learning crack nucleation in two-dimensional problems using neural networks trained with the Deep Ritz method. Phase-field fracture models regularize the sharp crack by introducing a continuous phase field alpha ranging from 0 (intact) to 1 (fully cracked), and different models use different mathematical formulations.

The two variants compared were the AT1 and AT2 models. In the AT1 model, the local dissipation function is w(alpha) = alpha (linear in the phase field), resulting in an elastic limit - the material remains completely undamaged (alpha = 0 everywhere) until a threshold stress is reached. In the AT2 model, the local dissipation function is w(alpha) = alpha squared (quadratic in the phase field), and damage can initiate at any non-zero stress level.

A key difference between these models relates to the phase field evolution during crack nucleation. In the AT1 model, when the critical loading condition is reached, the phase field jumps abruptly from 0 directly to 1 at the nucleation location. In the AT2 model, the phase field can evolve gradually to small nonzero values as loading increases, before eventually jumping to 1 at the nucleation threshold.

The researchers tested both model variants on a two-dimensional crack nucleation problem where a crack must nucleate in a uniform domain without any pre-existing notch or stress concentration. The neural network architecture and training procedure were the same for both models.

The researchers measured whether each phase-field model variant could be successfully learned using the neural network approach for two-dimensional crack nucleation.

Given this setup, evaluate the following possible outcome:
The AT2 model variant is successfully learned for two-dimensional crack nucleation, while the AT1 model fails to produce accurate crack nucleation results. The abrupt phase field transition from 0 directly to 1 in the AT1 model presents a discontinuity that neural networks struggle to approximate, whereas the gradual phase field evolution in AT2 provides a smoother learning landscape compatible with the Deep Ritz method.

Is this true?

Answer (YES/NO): YES